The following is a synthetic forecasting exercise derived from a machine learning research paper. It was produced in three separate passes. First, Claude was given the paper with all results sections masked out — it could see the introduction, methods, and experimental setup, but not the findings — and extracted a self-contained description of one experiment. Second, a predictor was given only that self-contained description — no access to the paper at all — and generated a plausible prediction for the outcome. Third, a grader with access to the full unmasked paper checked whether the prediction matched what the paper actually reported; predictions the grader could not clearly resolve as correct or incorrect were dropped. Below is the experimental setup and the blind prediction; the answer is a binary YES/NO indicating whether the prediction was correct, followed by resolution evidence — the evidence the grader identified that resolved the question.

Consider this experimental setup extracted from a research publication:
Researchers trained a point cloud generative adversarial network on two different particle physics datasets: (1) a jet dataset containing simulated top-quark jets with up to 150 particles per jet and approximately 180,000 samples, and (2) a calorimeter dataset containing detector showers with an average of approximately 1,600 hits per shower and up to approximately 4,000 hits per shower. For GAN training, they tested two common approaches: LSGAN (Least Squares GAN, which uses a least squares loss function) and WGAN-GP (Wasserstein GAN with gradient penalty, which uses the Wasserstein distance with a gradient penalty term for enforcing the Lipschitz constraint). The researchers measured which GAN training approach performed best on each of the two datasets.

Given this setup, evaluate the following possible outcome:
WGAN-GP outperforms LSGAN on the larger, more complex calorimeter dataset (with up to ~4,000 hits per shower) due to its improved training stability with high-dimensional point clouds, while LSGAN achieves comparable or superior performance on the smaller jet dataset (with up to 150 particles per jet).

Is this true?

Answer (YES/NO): YES